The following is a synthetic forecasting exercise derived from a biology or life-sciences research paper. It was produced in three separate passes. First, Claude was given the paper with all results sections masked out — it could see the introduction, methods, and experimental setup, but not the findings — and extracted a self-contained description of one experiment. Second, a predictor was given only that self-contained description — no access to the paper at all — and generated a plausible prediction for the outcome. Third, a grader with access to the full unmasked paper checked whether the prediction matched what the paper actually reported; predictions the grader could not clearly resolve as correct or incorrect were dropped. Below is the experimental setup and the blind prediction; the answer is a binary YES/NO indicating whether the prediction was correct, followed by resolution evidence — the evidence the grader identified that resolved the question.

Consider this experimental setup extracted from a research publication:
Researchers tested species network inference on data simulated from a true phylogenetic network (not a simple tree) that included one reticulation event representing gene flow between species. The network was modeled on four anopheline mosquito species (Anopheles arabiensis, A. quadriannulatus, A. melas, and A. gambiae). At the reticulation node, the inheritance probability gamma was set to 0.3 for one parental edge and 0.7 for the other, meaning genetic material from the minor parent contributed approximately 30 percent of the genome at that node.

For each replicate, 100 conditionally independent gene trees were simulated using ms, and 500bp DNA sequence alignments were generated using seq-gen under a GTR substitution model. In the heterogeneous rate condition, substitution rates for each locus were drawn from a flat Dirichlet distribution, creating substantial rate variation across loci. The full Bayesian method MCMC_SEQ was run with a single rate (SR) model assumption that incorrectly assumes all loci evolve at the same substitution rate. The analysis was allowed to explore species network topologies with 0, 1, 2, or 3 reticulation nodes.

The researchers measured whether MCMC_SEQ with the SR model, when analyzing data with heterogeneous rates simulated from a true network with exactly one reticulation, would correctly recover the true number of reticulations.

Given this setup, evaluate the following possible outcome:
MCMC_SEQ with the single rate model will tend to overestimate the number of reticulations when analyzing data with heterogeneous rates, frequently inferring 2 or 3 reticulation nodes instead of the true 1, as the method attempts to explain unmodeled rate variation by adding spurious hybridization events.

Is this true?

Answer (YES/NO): YES